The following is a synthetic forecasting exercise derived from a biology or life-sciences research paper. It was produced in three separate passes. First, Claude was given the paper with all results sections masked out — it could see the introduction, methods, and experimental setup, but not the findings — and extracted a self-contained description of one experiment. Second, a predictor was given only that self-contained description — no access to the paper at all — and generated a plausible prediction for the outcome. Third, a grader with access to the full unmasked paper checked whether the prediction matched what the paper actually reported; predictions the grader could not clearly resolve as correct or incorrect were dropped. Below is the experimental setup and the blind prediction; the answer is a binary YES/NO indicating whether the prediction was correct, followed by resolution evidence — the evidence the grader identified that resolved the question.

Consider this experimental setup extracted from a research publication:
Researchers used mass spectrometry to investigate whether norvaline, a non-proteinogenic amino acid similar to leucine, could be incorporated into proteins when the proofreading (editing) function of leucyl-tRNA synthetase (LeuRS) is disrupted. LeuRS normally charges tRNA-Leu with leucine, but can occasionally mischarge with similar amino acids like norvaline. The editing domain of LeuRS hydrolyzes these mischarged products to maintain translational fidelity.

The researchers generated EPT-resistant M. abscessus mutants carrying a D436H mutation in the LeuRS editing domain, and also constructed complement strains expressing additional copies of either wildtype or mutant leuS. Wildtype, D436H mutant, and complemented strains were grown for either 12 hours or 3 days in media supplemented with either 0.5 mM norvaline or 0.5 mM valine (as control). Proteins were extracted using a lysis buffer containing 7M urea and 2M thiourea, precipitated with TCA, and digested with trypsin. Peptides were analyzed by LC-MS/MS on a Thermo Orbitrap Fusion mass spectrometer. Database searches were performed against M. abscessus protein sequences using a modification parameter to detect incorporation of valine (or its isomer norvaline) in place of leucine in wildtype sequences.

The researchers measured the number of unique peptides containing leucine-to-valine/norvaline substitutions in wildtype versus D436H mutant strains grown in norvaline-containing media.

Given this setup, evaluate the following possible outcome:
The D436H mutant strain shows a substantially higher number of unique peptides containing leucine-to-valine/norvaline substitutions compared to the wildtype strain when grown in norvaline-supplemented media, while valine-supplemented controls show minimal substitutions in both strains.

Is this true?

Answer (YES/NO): YES